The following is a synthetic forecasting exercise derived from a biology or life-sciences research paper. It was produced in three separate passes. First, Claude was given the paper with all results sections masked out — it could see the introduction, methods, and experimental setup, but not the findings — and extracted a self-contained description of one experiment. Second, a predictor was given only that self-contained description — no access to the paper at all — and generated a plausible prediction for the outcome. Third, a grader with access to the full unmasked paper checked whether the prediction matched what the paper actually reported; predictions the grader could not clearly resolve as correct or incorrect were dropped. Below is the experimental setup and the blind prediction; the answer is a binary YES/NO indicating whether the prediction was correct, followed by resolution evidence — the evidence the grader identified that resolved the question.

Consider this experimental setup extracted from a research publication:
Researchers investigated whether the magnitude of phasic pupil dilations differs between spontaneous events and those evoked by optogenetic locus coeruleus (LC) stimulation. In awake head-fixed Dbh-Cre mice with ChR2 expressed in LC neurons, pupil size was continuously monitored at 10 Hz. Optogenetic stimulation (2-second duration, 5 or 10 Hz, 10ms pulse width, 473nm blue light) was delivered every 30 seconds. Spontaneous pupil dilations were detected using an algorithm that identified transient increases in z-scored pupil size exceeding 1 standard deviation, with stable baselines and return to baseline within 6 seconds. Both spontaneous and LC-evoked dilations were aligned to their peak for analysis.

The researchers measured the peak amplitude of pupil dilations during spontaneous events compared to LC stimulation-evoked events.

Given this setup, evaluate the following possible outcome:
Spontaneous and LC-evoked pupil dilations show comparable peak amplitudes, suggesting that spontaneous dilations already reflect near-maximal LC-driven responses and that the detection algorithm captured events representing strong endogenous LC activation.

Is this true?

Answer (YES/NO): NO